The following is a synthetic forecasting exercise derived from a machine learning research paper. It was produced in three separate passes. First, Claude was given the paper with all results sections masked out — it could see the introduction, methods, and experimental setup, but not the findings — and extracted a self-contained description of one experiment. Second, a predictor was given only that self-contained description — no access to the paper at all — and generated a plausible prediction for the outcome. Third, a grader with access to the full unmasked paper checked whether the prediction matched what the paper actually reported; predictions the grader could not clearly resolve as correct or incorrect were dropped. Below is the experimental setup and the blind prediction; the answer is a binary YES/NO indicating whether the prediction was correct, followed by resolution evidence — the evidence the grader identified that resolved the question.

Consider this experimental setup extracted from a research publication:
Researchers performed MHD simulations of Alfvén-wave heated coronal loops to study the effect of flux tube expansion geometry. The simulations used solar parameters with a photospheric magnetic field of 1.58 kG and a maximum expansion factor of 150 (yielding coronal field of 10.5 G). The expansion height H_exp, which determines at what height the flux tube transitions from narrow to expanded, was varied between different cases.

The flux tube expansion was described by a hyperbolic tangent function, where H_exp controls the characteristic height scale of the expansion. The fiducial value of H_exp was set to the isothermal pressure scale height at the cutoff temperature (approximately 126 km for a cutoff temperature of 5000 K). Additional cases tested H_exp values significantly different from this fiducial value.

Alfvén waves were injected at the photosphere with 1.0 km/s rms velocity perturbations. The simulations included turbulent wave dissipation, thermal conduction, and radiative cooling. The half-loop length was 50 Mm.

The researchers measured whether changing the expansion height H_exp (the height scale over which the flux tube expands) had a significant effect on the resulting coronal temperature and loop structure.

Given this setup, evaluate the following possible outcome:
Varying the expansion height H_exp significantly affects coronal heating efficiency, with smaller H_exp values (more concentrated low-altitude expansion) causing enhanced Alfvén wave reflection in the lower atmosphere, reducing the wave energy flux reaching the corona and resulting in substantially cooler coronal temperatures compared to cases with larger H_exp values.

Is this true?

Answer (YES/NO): NO